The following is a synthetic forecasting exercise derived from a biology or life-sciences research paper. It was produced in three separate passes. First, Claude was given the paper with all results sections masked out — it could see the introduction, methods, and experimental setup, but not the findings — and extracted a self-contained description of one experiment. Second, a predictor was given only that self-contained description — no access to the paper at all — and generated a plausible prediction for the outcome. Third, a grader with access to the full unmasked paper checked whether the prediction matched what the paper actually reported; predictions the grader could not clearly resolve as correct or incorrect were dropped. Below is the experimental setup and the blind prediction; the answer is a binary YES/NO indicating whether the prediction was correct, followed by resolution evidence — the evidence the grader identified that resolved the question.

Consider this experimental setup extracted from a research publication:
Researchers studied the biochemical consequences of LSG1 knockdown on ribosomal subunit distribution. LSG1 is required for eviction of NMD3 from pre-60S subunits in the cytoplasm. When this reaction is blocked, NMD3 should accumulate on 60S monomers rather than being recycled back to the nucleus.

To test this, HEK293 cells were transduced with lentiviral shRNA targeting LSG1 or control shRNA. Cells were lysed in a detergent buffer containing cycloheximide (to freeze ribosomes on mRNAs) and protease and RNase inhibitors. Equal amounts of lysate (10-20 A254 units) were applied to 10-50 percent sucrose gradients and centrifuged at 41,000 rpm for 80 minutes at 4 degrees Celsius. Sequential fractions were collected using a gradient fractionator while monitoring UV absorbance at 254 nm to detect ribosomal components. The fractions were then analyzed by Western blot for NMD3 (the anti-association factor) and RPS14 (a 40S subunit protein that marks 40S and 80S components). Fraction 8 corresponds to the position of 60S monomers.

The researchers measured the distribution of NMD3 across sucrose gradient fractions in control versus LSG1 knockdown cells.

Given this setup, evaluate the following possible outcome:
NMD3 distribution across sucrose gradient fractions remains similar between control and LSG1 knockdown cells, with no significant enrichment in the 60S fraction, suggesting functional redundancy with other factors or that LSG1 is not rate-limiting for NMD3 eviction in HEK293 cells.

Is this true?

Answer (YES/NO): NO